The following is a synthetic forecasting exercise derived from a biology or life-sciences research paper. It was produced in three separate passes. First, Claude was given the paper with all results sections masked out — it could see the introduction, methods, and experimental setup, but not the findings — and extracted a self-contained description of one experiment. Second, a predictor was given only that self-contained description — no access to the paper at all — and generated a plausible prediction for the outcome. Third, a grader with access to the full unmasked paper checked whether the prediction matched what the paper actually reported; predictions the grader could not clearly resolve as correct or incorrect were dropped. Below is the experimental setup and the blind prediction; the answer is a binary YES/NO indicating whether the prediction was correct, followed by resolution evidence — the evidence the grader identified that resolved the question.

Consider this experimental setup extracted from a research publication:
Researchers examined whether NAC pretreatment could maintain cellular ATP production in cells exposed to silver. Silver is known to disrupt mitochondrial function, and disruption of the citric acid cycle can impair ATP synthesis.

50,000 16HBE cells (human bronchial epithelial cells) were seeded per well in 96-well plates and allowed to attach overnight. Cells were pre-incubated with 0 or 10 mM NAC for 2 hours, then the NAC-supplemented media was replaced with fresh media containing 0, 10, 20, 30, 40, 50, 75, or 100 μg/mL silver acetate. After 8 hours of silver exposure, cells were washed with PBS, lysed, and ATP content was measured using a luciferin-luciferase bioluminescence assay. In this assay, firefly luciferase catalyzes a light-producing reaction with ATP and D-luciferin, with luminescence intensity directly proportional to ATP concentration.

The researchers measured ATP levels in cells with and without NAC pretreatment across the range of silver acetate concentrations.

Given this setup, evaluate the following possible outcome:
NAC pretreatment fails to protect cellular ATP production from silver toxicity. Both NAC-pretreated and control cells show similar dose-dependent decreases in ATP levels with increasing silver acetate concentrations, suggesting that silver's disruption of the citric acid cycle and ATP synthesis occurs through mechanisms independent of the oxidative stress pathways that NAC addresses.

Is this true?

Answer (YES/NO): NO